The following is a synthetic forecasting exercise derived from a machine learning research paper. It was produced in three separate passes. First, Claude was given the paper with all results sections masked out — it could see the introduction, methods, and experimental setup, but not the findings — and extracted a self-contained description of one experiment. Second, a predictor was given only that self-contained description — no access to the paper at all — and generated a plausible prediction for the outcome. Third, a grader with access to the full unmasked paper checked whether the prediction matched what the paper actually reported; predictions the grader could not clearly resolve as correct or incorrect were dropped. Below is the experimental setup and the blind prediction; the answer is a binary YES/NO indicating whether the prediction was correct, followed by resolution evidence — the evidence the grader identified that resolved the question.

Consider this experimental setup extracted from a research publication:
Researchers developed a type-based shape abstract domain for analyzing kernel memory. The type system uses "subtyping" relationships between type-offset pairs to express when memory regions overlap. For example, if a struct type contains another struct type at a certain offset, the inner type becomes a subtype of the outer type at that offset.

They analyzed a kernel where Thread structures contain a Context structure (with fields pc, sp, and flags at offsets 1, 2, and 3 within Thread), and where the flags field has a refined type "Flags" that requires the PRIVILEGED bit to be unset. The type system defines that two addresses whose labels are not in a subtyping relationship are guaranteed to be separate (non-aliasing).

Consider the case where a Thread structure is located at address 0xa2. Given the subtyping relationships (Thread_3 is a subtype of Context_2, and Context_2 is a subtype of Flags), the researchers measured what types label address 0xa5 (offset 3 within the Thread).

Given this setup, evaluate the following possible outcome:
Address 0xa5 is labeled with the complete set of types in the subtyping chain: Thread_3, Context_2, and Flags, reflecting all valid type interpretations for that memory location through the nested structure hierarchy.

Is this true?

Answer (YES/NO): YES